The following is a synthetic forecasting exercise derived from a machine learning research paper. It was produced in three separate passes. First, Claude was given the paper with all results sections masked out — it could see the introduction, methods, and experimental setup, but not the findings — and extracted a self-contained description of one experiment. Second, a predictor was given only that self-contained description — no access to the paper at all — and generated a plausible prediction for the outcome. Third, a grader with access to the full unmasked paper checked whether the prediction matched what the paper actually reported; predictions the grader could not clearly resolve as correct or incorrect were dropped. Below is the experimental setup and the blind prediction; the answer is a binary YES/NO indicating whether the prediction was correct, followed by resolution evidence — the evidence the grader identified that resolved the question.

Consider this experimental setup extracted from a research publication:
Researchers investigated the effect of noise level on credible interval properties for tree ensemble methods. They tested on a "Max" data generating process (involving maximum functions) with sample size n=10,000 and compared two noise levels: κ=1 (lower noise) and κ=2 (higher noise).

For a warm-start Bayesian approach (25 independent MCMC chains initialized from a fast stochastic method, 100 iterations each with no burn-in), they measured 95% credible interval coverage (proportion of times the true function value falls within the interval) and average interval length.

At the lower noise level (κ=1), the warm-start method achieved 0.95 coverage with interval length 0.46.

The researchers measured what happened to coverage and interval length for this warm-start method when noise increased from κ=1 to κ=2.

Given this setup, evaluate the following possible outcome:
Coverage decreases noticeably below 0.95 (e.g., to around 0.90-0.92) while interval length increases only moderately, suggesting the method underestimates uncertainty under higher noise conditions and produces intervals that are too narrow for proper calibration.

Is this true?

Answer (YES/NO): NO